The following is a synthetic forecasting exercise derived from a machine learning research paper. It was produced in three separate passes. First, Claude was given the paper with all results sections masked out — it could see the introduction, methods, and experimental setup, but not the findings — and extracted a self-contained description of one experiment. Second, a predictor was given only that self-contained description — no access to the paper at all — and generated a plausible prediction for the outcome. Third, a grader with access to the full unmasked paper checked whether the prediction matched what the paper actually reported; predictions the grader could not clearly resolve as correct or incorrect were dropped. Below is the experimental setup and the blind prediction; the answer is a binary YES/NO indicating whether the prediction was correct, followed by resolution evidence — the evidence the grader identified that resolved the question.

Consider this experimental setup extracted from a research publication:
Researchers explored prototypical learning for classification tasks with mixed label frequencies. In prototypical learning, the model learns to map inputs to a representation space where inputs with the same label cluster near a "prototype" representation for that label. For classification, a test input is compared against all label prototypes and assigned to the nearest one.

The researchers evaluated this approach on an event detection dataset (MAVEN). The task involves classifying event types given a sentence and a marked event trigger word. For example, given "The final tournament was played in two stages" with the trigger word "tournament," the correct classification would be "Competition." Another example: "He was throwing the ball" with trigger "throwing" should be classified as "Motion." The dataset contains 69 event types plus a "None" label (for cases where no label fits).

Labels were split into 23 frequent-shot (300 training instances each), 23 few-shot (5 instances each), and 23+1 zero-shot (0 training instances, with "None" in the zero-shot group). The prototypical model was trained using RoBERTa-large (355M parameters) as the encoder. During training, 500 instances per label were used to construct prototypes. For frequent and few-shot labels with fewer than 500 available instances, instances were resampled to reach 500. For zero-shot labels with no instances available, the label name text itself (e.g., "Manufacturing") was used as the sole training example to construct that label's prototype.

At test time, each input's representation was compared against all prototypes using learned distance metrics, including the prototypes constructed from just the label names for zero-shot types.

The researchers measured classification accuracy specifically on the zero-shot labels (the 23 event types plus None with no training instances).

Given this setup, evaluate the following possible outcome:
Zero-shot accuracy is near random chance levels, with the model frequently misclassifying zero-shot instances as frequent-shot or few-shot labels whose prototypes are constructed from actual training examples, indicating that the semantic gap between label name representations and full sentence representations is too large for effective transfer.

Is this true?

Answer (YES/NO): NO